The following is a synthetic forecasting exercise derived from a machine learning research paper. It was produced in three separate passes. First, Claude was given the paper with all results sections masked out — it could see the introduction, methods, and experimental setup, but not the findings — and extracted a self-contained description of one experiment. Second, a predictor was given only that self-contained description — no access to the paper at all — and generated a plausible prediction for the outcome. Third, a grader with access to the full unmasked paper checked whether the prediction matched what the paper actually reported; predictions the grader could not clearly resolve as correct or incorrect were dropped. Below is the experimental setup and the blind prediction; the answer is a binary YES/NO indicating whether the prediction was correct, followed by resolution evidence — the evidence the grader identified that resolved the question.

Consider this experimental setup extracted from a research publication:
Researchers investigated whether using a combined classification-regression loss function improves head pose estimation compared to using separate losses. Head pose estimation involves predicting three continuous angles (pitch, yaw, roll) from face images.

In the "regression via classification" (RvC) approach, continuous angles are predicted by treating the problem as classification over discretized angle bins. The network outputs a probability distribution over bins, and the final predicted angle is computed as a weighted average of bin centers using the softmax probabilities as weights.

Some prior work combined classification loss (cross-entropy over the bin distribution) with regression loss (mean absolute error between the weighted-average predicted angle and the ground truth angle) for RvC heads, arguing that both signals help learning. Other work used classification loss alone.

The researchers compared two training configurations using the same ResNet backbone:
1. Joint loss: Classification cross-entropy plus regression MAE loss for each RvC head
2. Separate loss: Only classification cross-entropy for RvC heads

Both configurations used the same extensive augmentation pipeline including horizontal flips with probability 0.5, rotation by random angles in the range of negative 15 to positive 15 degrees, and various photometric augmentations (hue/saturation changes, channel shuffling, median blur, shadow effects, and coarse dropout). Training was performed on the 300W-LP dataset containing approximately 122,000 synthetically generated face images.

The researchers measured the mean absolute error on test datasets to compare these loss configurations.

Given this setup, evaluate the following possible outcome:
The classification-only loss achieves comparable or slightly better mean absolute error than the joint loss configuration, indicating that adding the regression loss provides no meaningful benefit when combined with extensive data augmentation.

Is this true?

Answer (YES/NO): YES